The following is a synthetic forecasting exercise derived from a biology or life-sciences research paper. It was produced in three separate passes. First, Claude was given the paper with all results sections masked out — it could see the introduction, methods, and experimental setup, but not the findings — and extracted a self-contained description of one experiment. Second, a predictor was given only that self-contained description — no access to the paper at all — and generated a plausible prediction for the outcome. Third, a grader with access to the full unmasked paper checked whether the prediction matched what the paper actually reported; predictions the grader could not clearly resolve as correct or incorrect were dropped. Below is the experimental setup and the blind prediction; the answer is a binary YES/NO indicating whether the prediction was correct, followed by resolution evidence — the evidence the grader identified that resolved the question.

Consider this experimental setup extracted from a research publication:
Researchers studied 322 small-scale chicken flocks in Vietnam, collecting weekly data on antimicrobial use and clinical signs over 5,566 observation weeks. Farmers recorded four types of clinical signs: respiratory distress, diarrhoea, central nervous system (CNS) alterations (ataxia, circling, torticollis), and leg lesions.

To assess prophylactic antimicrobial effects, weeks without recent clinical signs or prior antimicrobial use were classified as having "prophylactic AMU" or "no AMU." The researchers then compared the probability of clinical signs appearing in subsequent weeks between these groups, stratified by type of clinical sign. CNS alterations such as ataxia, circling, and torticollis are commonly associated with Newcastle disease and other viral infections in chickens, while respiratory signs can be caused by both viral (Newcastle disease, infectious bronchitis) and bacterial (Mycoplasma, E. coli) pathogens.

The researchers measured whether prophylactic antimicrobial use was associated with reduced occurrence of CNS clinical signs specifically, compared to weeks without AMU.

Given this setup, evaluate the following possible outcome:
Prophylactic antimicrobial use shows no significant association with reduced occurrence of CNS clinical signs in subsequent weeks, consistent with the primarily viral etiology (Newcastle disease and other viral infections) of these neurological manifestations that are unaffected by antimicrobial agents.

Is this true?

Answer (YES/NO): YES